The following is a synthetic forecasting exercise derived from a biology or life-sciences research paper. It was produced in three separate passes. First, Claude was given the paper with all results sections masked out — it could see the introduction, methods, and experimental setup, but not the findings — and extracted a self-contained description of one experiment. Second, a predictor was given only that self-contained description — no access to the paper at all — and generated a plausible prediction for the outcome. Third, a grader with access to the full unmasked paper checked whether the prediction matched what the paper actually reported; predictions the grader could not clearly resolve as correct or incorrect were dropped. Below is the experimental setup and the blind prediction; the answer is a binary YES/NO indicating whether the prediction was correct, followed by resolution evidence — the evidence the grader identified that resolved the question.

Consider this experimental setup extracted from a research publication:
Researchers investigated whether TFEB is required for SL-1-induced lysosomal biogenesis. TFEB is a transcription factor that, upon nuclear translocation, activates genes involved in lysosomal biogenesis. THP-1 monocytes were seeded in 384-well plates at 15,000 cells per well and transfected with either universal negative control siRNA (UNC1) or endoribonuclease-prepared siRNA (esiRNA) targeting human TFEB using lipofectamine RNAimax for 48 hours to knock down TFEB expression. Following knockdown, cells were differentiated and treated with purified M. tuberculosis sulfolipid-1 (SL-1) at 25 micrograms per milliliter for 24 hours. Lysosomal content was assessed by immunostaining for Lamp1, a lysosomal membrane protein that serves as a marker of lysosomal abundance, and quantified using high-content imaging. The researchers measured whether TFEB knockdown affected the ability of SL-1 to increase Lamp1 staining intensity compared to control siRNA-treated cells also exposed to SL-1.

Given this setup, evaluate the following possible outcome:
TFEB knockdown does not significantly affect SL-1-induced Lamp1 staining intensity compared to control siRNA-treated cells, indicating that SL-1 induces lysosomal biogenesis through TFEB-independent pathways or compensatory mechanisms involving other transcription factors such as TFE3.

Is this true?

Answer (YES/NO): NO